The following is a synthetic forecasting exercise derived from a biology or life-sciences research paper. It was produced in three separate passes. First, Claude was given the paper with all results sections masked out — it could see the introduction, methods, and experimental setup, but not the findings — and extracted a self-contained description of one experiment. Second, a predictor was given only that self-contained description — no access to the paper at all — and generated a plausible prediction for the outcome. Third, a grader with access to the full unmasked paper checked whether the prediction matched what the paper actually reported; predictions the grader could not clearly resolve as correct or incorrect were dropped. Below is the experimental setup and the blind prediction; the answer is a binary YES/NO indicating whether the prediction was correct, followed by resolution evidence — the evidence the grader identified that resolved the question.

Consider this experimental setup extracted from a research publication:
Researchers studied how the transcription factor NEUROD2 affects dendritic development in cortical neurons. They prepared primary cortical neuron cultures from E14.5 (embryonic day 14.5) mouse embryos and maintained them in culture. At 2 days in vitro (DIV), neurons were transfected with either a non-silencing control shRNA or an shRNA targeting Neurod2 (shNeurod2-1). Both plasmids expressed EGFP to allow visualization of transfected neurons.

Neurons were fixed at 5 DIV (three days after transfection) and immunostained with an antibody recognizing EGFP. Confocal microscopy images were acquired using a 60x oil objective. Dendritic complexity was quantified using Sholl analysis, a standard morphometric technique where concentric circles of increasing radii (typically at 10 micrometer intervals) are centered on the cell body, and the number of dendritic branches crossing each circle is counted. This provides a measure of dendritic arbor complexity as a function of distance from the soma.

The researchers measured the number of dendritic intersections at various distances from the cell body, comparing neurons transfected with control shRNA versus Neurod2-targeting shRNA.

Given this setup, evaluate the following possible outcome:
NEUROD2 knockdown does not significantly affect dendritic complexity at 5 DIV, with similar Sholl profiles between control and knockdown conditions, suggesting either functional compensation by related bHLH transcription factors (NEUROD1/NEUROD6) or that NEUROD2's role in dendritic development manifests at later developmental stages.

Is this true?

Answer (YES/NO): NO